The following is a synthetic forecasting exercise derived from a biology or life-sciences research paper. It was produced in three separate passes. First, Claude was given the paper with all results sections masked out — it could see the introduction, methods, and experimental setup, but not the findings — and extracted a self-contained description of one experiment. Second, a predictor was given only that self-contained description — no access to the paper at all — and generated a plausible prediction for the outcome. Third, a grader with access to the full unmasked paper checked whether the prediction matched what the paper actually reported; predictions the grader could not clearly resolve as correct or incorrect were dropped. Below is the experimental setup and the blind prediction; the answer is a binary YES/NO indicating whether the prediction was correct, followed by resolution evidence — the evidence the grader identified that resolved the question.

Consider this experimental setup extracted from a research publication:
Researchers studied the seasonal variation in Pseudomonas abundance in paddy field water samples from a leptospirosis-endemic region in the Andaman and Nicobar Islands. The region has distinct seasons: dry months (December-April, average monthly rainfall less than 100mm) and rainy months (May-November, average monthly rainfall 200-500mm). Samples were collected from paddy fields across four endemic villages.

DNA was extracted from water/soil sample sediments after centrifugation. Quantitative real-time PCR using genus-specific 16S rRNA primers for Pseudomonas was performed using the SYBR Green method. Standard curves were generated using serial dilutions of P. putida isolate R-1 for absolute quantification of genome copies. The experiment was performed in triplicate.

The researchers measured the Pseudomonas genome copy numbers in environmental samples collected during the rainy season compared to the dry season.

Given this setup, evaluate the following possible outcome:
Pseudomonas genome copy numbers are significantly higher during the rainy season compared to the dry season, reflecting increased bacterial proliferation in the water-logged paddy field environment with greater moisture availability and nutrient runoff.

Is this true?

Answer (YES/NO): NO